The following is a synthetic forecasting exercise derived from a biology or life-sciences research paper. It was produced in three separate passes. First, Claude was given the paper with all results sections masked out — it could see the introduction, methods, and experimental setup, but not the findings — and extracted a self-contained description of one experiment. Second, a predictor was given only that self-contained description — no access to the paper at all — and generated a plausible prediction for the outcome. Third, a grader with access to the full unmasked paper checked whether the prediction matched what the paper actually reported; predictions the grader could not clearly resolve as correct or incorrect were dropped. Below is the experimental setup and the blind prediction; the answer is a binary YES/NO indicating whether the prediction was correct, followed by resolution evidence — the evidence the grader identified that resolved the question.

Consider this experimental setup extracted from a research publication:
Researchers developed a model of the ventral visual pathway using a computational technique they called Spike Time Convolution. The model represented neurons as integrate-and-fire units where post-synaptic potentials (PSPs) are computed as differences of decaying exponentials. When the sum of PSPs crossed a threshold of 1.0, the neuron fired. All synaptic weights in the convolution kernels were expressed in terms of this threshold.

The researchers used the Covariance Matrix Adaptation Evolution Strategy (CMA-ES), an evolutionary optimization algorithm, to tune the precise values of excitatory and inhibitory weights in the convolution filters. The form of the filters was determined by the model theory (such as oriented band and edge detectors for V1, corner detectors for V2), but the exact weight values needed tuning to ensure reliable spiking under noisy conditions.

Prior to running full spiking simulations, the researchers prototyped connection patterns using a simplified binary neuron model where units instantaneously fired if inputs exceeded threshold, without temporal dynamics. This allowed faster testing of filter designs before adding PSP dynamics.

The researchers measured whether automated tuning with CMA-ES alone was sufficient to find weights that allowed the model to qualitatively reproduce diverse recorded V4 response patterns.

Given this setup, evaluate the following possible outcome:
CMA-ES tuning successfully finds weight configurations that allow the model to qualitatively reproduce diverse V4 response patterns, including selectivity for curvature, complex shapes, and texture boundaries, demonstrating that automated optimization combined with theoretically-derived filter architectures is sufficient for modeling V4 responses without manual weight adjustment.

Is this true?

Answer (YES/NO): NO